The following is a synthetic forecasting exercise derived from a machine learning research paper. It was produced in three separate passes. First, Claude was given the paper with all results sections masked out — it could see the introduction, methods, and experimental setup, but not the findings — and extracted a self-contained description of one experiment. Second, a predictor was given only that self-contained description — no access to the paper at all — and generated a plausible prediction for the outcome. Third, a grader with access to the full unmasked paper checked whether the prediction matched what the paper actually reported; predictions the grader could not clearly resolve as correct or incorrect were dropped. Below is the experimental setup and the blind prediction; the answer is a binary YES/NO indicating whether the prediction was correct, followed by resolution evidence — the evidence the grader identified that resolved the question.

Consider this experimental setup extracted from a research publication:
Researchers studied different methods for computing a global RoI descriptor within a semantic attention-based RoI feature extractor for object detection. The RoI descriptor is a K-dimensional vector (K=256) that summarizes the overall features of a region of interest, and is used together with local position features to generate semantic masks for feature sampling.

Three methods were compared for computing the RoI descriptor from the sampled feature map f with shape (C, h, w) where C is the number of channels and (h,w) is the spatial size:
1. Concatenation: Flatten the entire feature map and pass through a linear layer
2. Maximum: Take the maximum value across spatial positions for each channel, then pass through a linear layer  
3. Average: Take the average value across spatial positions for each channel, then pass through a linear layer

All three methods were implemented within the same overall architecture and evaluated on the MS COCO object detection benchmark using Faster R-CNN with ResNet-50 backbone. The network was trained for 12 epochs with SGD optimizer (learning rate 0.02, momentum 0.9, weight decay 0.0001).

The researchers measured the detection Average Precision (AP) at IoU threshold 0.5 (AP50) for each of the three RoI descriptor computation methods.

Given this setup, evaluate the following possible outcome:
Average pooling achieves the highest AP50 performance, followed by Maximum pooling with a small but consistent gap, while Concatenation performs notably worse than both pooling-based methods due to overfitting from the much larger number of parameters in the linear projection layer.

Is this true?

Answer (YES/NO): NO